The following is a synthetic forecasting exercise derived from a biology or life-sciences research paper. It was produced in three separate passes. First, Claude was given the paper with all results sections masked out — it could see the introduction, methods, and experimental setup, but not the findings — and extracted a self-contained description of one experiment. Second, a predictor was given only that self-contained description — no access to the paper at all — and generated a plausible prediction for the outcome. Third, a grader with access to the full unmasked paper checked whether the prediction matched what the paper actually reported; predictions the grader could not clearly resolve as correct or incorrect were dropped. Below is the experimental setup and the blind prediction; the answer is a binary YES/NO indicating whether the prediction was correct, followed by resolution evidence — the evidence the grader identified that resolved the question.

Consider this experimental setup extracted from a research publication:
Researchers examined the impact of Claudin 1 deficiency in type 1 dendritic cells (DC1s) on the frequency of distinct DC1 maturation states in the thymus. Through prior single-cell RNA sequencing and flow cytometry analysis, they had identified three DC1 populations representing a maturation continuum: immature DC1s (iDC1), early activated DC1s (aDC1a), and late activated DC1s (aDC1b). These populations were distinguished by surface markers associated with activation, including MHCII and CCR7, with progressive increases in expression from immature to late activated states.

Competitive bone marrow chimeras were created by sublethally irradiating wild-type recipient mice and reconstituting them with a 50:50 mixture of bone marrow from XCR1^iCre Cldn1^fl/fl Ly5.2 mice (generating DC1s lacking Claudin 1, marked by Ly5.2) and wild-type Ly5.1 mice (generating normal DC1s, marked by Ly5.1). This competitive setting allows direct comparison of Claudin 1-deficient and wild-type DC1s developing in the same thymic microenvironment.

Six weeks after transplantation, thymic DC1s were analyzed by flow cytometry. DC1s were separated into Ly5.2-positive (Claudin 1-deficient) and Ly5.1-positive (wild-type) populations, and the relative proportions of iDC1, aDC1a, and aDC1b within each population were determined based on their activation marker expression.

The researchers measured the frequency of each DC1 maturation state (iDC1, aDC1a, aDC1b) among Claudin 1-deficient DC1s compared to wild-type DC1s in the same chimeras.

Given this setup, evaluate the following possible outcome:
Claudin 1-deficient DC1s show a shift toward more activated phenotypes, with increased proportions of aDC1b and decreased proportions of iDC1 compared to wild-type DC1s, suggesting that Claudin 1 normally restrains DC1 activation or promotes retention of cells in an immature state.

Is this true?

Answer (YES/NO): NO